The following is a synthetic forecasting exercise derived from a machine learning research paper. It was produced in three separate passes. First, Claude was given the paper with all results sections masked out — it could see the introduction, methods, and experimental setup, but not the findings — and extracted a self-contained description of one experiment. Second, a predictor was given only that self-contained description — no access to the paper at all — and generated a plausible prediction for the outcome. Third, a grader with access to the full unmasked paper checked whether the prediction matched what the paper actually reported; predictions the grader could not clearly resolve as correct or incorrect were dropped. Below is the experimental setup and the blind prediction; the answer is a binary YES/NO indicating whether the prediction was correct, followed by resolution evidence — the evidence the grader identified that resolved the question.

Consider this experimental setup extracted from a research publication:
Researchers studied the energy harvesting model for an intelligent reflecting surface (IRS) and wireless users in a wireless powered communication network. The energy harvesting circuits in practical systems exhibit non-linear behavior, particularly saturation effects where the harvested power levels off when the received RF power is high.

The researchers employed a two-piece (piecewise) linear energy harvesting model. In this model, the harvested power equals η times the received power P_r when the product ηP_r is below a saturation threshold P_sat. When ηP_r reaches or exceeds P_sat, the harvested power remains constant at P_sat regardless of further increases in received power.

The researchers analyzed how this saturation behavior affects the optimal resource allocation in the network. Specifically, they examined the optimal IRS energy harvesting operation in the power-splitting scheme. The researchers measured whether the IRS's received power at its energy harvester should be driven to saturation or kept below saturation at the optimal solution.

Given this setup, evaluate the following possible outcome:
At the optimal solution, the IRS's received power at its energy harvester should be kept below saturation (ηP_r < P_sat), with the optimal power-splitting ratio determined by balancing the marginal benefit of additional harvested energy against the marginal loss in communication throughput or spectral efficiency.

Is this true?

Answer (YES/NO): YES